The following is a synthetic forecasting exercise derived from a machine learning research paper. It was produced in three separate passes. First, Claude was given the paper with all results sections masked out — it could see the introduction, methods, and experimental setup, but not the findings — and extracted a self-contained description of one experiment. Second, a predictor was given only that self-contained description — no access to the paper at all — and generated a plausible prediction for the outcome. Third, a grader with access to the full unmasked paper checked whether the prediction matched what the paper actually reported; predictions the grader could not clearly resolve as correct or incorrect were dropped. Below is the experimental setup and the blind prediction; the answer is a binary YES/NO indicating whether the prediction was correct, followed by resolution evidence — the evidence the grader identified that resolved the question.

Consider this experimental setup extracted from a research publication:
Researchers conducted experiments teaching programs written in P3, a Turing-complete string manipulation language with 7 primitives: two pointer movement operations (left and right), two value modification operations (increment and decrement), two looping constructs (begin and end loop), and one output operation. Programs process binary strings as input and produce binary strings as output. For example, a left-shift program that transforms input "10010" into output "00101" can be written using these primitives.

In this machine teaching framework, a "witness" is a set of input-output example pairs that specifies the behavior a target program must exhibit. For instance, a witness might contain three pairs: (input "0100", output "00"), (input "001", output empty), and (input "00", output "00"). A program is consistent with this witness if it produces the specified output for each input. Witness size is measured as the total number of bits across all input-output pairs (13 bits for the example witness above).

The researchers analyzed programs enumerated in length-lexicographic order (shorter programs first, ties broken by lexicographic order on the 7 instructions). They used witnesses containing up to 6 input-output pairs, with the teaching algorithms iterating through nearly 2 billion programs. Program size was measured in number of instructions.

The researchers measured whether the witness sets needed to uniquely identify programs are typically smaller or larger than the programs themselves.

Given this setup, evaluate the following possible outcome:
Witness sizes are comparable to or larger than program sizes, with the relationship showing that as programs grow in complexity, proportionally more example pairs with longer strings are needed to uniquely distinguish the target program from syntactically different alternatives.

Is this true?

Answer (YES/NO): NO